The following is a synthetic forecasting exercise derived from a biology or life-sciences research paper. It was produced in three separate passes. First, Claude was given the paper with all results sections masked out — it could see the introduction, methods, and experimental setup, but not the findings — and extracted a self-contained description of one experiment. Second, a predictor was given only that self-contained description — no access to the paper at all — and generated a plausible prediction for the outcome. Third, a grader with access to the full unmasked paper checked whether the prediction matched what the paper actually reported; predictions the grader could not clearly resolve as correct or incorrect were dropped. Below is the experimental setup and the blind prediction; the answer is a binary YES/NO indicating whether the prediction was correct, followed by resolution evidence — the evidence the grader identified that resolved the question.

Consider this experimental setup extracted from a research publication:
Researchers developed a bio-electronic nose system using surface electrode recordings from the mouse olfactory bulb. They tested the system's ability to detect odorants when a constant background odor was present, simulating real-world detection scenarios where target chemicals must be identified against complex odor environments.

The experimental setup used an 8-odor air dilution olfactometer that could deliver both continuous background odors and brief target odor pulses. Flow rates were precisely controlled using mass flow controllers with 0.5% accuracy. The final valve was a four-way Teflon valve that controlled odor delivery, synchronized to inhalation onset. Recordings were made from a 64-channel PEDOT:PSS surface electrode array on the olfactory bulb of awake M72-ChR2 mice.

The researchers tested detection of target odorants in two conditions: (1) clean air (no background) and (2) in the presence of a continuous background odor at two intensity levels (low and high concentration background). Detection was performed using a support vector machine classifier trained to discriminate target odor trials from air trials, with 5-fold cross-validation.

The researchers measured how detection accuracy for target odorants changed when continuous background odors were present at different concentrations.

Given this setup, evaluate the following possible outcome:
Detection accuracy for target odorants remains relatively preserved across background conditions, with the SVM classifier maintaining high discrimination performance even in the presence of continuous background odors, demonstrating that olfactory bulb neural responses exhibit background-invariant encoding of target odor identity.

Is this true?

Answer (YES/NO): NO